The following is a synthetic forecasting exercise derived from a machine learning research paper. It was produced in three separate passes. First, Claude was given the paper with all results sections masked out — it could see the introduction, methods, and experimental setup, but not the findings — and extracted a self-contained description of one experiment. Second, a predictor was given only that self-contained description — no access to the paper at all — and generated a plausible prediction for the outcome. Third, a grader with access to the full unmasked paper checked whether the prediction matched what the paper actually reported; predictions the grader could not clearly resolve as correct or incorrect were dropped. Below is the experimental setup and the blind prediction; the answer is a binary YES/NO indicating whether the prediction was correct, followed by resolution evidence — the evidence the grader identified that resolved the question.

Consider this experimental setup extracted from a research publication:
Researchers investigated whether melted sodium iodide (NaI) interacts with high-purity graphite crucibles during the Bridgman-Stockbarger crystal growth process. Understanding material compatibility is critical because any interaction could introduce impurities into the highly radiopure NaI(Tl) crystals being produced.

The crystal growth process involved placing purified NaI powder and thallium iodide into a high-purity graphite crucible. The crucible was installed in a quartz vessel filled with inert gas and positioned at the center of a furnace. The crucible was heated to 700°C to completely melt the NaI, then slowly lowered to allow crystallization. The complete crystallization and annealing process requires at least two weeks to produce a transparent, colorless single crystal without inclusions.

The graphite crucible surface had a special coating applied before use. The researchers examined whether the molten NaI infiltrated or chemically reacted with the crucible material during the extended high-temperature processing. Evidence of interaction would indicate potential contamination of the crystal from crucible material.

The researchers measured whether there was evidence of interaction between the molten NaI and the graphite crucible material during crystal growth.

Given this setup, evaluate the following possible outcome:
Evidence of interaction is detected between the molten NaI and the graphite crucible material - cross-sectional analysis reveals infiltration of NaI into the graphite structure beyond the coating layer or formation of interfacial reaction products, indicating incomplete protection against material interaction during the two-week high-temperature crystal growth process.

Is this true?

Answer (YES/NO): NO